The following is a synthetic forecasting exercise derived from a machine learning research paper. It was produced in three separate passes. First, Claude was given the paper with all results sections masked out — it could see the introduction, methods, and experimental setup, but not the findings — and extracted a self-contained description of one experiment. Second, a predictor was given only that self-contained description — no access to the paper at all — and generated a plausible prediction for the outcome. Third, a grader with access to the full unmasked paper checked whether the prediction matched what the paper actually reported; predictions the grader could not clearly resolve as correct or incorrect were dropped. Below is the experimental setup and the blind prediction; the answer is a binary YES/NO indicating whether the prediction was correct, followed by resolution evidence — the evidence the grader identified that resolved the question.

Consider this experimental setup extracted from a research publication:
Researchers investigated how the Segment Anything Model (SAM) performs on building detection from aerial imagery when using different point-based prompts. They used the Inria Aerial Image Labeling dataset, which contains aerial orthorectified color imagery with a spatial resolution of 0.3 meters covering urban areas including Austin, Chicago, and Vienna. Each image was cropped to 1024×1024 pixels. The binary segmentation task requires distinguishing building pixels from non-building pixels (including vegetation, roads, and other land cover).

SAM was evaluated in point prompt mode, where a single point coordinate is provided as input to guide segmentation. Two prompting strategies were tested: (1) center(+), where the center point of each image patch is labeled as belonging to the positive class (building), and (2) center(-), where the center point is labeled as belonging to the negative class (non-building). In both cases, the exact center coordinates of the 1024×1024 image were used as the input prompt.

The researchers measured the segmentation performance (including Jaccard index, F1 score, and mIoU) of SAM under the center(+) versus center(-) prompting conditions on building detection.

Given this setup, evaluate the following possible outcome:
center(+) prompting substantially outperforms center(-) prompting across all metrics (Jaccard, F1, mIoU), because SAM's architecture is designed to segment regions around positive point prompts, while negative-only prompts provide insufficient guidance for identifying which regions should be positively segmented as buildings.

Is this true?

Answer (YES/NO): NO